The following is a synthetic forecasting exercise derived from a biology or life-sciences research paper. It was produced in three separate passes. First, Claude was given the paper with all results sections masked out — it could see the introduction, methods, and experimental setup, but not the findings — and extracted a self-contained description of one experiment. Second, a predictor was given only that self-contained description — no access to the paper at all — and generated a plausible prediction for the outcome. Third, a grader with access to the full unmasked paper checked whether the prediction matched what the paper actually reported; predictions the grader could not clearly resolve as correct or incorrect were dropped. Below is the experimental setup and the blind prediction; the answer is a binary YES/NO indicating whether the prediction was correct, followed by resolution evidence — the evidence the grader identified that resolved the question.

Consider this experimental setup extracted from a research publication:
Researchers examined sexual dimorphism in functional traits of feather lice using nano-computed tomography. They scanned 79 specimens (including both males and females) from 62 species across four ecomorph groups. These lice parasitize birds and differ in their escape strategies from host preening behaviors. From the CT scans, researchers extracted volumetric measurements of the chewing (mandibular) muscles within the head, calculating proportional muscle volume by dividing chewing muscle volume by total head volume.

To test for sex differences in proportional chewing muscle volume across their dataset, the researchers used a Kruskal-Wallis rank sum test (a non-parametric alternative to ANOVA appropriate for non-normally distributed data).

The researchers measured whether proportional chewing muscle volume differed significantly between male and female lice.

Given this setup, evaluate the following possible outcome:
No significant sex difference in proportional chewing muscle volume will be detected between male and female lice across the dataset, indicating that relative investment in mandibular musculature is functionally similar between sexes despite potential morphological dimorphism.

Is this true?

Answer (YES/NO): YES